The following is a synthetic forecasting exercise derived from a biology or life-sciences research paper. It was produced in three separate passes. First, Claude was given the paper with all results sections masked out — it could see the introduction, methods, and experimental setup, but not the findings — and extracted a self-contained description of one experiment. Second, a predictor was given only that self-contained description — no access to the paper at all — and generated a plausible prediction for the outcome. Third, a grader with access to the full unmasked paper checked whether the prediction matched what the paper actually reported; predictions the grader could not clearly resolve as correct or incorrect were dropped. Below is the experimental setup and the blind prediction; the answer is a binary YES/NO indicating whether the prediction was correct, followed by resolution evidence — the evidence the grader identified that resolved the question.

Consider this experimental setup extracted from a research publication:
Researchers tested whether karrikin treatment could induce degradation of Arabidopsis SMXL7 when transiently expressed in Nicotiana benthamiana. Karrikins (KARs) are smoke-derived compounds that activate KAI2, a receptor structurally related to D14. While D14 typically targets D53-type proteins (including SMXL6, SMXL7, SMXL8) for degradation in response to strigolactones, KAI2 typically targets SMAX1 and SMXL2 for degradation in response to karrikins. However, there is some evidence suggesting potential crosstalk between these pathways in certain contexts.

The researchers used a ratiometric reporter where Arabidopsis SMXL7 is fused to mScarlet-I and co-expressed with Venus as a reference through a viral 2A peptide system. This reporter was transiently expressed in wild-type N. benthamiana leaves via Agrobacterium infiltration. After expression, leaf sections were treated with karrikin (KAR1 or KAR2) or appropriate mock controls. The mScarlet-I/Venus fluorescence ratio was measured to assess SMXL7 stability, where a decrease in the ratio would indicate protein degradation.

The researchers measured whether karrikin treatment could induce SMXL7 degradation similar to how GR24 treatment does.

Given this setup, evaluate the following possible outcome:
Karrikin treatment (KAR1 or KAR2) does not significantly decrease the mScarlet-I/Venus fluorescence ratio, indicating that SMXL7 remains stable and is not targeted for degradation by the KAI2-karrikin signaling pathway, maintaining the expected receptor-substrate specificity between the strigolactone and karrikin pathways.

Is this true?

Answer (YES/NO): YES